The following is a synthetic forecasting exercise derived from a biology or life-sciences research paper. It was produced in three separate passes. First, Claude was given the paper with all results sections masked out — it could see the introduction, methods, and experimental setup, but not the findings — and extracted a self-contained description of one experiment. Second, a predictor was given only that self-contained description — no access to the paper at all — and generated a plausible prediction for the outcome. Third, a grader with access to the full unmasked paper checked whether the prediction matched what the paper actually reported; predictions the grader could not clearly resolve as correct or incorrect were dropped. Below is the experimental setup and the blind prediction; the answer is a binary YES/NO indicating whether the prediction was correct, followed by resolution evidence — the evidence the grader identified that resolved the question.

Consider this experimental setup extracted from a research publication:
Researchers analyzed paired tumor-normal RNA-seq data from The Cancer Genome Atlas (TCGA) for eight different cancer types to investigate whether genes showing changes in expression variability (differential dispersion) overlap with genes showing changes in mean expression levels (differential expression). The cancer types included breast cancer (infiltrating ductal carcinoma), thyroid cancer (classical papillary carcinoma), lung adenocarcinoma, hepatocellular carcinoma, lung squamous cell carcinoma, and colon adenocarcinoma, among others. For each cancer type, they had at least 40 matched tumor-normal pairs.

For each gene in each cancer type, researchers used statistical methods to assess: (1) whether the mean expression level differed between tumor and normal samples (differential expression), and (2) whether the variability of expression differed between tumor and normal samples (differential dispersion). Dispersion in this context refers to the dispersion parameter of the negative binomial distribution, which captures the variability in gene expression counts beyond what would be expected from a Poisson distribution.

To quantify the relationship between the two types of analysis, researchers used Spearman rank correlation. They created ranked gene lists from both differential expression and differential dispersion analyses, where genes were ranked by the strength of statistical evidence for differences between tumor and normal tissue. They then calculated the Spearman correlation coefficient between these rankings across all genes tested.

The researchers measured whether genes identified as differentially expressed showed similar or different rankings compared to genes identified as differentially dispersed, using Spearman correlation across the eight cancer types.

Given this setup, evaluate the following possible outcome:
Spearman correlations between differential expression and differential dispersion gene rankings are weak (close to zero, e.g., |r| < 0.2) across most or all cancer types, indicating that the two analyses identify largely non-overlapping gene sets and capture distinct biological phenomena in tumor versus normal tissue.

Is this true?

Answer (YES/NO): NO